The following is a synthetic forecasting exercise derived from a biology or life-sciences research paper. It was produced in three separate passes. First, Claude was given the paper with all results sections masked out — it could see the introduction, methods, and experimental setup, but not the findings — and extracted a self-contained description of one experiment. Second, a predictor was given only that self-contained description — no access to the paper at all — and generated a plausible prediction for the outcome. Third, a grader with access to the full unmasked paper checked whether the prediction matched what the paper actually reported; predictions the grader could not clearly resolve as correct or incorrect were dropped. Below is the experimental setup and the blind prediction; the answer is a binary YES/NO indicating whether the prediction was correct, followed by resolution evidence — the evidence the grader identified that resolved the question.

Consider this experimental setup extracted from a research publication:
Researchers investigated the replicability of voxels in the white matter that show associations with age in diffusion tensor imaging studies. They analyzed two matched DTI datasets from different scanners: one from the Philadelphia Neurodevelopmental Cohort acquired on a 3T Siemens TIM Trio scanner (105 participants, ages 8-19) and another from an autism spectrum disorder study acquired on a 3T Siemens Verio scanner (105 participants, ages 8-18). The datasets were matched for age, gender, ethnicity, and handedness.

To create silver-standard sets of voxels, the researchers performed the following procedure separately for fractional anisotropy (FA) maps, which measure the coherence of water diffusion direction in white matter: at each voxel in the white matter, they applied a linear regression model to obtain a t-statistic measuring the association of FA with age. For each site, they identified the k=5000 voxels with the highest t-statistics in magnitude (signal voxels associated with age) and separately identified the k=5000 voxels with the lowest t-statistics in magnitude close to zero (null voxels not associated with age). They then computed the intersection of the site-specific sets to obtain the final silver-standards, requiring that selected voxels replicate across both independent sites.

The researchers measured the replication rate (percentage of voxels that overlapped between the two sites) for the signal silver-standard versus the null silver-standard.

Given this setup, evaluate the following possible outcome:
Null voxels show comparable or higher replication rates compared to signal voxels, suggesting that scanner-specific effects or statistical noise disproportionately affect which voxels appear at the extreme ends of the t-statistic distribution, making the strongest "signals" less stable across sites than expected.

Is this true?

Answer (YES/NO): NO